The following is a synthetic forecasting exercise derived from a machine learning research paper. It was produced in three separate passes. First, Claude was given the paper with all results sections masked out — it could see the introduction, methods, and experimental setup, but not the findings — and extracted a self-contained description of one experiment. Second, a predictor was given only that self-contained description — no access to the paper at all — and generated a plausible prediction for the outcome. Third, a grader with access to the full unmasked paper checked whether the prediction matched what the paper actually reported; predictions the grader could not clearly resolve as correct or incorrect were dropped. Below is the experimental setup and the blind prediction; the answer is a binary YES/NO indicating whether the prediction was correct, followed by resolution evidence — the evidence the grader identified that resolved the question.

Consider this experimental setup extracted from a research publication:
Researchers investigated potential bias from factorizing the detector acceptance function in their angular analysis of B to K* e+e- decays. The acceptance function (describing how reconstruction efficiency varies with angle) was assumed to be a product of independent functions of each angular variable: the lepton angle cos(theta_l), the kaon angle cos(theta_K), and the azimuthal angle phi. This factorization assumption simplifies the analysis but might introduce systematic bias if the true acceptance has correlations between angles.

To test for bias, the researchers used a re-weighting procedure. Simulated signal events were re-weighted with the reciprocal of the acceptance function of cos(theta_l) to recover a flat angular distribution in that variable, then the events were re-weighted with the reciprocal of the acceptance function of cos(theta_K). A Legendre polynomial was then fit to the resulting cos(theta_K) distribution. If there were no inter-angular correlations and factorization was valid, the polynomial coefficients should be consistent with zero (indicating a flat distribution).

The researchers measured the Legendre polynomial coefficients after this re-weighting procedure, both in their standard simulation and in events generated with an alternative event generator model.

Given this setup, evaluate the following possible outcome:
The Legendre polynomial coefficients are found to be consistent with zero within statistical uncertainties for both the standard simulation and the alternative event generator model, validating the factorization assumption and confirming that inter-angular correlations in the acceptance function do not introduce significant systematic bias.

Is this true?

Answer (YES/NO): YES